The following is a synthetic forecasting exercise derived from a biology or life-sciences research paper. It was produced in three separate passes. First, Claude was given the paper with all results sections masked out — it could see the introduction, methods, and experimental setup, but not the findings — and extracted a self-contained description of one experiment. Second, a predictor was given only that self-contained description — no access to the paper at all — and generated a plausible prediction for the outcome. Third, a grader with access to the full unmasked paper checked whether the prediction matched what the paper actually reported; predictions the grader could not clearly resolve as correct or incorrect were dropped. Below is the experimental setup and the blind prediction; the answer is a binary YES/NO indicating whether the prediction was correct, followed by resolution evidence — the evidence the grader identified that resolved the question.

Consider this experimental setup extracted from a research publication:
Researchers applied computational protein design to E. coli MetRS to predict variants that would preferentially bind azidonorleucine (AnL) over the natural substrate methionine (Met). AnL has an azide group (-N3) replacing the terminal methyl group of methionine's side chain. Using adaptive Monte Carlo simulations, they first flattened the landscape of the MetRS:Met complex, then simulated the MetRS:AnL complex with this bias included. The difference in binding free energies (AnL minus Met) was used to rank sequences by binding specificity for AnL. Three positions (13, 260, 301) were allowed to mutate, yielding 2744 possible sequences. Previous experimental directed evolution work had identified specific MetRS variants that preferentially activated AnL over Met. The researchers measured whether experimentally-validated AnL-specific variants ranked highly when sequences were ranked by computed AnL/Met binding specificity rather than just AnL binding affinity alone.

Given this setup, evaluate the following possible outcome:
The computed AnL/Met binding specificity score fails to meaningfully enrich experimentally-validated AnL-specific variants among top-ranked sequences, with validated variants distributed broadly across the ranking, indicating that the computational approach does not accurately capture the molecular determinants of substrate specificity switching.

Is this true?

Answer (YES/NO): NO